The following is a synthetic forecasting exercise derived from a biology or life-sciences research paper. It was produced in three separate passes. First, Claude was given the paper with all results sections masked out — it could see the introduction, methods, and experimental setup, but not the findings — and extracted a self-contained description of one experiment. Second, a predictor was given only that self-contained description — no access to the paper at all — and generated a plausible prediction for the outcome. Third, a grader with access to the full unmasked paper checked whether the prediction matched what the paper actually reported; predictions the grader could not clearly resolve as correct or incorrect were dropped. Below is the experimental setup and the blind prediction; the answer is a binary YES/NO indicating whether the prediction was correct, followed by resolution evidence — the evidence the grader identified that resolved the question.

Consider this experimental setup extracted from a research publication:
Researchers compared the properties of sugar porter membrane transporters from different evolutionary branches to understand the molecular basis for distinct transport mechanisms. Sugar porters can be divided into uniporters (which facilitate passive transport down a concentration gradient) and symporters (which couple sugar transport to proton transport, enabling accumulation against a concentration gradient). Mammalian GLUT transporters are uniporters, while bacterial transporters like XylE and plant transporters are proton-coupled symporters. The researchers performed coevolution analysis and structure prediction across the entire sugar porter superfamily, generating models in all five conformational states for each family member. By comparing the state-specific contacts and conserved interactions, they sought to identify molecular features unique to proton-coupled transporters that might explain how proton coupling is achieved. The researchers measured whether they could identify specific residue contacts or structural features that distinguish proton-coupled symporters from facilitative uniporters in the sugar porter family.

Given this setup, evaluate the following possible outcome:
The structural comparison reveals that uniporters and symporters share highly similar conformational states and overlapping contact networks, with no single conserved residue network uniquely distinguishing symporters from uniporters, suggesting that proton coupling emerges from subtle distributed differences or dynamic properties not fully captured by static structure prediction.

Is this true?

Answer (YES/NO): NO